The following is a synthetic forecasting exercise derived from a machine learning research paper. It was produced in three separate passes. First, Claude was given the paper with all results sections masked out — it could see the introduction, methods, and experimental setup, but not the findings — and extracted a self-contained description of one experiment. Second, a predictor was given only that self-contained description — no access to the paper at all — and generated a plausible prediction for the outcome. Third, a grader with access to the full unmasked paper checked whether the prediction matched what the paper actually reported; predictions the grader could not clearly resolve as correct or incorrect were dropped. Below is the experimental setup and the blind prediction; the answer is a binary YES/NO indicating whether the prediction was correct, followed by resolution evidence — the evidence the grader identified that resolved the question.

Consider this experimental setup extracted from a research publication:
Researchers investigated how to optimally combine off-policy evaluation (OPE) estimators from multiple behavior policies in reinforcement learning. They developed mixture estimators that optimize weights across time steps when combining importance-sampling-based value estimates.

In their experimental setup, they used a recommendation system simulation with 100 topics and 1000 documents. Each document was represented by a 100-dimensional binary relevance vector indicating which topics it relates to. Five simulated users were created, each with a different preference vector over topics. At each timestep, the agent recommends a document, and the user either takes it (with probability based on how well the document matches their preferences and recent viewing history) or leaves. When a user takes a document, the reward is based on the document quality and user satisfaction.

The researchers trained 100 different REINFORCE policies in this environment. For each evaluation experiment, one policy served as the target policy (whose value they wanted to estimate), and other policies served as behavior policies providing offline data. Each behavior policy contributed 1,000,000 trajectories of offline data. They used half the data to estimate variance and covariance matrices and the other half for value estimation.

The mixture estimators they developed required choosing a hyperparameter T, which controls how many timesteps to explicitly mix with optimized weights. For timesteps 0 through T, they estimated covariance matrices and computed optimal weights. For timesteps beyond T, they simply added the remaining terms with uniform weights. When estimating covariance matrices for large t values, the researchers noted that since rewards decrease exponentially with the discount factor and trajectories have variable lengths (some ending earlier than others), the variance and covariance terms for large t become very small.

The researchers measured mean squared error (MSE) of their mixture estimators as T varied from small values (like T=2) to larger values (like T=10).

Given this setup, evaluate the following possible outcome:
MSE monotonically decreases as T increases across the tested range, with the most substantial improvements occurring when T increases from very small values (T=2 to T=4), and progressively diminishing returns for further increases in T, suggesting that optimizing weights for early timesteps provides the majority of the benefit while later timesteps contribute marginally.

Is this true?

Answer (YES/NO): NO